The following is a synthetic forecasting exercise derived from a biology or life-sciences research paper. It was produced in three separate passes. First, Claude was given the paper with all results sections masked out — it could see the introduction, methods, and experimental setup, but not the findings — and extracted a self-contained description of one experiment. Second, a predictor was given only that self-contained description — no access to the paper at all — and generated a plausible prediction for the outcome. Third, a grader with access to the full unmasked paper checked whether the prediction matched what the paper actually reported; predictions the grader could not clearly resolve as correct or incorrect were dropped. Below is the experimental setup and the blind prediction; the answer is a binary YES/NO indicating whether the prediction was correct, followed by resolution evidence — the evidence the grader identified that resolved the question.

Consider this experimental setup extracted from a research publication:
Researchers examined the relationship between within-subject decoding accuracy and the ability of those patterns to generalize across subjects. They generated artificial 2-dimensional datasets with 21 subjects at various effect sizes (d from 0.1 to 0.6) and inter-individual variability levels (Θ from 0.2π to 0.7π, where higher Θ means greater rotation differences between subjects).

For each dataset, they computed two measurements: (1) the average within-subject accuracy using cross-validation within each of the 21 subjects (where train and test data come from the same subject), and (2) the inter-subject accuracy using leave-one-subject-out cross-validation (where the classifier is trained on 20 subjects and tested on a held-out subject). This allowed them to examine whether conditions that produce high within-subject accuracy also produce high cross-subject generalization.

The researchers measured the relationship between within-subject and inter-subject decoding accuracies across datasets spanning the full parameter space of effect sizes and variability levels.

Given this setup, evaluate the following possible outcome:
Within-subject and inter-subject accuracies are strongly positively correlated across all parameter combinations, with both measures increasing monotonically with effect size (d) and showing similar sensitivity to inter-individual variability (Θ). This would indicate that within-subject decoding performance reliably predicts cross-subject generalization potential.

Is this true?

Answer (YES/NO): NO